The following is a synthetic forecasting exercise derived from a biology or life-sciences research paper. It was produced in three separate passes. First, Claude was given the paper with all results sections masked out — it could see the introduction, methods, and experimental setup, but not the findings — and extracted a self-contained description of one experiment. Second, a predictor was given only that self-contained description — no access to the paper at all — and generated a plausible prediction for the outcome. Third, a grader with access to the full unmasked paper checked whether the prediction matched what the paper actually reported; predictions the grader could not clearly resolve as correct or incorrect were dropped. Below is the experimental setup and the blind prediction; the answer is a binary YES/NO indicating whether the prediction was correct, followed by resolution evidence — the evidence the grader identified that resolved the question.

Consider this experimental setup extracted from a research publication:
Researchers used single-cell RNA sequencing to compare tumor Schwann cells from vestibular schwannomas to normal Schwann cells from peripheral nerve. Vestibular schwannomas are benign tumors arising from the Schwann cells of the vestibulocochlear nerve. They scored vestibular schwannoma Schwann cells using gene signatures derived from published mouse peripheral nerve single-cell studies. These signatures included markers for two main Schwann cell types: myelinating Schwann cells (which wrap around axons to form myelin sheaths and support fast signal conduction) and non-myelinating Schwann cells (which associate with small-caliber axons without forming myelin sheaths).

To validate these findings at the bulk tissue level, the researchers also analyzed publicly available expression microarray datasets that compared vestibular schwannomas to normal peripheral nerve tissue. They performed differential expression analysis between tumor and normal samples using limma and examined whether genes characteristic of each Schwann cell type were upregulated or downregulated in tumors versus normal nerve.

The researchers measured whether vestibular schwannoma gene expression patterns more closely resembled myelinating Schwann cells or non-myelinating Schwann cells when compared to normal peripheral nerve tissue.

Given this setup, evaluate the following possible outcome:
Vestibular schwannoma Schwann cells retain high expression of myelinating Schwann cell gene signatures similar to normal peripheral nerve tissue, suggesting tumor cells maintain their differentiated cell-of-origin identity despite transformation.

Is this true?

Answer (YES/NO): NO